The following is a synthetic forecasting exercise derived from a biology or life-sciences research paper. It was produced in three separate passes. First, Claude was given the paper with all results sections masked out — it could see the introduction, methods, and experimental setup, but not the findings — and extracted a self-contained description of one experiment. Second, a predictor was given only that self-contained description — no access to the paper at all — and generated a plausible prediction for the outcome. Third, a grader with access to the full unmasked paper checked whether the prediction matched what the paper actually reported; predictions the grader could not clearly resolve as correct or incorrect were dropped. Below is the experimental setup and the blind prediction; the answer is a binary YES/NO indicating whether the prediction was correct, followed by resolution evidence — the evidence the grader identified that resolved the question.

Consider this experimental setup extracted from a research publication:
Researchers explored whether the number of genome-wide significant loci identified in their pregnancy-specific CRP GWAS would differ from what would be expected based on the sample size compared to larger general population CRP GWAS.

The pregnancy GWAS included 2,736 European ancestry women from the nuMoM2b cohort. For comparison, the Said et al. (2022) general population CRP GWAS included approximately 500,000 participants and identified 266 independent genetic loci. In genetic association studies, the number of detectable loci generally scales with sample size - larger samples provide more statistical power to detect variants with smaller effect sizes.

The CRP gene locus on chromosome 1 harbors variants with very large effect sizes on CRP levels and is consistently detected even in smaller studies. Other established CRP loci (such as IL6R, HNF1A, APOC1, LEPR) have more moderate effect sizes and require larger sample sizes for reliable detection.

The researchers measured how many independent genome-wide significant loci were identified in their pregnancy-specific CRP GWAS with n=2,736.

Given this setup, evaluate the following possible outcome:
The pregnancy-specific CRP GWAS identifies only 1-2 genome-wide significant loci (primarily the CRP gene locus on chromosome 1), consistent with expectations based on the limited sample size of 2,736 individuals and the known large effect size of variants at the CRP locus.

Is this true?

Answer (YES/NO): NO